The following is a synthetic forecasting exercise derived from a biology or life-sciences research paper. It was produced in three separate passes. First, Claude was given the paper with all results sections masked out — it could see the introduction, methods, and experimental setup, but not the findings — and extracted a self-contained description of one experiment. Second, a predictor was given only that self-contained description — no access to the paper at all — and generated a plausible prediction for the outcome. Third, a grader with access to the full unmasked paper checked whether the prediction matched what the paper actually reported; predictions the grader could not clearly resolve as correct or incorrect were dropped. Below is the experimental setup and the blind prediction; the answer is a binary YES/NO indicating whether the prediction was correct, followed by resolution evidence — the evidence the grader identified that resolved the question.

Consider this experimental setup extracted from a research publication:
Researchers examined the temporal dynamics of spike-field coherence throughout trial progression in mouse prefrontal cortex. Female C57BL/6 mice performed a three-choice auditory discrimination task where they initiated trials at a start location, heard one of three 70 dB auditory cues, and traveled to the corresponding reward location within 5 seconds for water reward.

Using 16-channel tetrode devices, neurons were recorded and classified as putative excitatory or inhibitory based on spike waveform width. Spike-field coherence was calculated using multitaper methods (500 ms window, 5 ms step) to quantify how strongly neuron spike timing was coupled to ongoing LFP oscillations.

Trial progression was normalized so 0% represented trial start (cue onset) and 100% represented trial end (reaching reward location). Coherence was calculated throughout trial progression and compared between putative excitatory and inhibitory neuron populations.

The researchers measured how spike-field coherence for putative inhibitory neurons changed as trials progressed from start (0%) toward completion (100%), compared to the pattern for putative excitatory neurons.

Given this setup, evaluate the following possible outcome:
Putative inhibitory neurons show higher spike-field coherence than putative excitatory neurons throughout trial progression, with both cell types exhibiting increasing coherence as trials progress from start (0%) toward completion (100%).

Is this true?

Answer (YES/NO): NO